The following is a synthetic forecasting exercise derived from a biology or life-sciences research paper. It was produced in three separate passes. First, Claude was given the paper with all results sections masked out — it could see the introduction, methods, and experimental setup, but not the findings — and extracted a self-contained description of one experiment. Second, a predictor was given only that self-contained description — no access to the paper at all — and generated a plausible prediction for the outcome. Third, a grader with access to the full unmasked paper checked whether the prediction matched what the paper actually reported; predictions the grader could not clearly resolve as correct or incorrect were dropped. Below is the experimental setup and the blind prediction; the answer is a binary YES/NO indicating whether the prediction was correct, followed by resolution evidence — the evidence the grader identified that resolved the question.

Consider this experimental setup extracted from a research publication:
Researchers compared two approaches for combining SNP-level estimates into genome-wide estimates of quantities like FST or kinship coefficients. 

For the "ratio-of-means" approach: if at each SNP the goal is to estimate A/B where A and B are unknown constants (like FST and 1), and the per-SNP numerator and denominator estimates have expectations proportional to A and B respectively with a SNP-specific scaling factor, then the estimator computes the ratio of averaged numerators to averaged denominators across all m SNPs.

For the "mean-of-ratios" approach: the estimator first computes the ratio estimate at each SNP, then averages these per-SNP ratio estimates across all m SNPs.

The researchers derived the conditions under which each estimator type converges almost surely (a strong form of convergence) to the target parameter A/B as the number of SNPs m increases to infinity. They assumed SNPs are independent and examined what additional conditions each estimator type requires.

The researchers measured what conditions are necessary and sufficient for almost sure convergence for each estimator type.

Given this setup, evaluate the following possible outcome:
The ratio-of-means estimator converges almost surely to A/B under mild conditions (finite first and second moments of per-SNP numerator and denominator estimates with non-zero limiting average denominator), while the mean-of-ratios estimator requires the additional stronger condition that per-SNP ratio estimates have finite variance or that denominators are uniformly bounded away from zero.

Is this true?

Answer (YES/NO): NO